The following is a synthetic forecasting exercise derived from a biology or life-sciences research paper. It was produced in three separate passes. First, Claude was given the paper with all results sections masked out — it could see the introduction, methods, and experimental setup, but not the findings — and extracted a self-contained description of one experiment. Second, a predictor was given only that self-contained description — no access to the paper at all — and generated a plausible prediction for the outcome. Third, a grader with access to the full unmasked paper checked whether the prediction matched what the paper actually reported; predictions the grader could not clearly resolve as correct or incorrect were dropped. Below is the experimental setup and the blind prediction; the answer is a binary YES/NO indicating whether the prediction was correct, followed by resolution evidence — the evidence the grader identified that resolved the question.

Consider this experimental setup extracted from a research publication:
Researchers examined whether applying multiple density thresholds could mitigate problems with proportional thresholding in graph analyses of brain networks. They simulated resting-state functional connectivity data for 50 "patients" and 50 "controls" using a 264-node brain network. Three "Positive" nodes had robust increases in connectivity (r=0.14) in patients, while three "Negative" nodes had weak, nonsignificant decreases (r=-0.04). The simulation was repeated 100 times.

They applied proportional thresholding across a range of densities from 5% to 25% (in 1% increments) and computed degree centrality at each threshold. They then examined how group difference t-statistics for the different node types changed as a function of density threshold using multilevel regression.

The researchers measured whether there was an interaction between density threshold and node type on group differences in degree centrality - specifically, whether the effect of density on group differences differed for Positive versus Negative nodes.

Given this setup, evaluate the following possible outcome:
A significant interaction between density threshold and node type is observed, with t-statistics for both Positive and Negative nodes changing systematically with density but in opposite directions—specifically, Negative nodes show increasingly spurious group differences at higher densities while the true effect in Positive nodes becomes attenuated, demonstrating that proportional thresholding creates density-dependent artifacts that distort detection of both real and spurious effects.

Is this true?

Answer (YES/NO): NO